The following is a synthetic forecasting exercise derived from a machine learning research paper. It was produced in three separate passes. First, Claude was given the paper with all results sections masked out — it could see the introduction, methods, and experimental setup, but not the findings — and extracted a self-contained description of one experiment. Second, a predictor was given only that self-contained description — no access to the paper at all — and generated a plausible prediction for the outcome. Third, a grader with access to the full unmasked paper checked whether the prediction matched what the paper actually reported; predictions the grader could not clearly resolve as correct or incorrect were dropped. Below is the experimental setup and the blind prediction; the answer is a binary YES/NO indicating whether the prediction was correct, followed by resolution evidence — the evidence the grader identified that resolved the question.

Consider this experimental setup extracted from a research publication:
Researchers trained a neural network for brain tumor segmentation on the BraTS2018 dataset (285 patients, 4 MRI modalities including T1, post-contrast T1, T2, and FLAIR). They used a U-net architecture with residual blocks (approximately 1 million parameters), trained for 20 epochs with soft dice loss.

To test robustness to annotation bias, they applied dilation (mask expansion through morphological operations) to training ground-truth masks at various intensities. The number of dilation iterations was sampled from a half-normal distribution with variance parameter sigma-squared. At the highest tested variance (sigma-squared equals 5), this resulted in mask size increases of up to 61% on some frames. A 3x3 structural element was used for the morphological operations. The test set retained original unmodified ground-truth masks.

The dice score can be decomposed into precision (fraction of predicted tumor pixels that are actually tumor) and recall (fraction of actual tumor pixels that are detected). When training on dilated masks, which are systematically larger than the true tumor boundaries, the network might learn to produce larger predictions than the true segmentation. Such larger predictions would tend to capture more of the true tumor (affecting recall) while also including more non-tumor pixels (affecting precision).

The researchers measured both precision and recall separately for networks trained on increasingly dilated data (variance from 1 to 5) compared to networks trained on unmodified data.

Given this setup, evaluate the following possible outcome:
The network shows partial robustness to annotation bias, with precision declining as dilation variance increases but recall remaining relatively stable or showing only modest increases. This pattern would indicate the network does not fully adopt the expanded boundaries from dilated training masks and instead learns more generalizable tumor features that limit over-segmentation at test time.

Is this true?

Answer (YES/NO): NO